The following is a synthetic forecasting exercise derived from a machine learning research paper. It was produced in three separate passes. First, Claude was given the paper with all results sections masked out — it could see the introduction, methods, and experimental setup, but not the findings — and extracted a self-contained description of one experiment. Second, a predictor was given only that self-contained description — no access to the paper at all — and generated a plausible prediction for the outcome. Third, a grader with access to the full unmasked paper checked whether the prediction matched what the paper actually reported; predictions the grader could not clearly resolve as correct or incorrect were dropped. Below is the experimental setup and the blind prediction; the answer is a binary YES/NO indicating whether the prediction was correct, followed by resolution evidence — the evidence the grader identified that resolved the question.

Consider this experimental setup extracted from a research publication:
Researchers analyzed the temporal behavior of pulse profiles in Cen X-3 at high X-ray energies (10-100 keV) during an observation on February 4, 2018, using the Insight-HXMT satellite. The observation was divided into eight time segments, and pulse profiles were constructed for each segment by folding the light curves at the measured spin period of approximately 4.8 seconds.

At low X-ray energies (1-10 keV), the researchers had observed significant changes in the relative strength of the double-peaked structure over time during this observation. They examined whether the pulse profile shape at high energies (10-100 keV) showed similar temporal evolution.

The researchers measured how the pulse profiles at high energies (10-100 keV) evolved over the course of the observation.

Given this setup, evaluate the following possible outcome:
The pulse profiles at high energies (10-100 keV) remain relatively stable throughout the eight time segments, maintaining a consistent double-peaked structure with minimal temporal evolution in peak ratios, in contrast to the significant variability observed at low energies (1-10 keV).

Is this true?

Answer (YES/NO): NO